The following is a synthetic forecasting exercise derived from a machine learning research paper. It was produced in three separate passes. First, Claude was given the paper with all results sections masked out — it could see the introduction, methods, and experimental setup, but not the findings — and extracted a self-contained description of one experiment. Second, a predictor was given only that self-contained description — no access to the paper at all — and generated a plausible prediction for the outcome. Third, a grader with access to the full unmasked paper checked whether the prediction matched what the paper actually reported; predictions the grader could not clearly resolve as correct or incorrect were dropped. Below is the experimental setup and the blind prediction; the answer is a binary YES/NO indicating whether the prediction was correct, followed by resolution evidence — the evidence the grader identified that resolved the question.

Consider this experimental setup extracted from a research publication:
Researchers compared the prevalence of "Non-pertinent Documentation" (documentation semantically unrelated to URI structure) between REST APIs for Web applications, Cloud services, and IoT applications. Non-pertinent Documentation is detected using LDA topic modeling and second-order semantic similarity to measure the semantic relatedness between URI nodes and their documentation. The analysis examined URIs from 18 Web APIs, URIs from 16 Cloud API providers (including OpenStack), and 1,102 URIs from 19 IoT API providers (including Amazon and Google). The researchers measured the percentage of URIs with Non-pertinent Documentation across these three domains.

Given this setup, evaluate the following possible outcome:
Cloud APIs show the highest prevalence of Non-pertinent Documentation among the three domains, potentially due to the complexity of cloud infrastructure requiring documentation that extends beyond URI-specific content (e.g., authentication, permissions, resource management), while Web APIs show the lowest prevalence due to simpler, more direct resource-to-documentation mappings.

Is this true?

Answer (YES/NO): NO